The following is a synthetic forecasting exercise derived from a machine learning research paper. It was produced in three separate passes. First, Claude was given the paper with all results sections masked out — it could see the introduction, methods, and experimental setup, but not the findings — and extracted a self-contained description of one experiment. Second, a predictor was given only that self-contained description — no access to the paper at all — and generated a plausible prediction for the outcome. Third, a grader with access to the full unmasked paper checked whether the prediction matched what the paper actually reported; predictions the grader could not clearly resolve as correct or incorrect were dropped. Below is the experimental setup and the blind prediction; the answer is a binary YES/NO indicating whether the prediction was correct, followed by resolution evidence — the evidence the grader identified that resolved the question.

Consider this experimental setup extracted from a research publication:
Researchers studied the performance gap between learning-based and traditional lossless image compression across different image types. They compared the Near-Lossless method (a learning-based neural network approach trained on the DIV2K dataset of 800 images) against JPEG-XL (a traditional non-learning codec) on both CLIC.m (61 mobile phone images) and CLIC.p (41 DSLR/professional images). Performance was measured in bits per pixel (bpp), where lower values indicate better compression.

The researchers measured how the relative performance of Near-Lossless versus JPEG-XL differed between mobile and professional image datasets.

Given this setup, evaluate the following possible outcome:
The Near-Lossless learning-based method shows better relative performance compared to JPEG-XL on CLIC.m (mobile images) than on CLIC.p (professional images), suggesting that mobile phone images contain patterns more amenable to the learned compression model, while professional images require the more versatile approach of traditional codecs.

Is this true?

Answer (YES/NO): NO